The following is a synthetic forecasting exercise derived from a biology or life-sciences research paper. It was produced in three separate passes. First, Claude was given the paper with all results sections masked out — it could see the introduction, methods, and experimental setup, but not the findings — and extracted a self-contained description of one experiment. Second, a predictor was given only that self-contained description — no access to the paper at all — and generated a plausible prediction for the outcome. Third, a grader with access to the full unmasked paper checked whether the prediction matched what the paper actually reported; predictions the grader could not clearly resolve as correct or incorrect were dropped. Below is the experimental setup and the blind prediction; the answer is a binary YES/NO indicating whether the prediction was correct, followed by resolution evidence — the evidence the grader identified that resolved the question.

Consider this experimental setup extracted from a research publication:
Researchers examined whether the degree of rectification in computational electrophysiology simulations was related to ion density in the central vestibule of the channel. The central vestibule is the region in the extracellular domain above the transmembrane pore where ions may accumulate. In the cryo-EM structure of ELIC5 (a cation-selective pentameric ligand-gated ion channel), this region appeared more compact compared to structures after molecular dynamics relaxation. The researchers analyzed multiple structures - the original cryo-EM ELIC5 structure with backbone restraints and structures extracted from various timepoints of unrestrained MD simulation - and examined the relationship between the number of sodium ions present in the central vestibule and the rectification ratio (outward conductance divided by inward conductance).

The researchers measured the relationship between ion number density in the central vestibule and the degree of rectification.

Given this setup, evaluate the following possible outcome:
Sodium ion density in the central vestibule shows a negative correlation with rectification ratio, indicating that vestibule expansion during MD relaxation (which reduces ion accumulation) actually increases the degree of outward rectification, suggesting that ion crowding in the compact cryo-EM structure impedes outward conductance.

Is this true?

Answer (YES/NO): NO